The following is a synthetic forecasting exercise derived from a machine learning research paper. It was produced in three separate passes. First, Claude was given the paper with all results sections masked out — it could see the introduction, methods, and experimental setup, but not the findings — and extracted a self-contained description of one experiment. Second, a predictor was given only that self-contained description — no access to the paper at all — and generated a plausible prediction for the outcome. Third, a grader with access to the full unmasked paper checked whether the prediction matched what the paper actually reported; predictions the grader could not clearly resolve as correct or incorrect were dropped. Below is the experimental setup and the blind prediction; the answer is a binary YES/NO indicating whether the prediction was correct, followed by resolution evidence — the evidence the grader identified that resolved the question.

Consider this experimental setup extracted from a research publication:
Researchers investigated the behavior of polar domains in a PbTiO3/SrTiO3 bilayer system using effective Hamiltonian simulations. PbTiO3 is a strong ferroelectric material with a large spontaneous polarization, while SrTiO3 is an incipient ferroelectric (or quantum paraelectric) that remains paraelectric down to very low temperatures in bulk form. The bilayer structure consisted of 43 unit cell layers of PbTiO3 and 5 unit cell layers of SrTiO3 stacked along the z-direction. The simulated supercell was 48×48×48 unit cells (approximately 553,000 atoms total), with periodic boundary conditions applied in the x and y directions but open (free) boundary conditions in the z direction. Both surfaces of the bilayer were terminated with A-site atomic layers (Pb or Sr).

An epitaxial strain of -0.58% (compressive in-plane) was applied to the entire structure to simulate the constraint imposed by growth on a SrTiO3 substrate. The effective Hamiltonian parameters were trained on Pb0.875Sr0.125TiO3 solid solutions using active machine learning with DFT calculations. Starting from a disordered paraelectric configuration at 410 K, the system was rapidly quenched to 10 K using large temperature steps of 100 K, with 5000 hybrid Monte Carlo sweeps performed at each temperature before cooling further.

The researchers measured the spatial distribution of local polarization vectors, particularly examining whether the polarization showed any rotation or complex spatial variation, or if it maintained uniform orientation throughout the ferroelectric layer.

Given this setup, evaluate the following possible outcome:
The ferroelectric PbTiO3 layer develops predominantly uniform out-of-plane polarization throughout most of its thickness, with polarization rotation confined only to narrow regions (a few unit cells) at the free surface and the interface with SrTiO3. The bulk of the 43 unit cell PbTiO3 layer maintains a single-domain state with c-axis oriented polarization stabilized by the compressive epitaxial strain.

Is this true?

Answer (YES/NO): NO